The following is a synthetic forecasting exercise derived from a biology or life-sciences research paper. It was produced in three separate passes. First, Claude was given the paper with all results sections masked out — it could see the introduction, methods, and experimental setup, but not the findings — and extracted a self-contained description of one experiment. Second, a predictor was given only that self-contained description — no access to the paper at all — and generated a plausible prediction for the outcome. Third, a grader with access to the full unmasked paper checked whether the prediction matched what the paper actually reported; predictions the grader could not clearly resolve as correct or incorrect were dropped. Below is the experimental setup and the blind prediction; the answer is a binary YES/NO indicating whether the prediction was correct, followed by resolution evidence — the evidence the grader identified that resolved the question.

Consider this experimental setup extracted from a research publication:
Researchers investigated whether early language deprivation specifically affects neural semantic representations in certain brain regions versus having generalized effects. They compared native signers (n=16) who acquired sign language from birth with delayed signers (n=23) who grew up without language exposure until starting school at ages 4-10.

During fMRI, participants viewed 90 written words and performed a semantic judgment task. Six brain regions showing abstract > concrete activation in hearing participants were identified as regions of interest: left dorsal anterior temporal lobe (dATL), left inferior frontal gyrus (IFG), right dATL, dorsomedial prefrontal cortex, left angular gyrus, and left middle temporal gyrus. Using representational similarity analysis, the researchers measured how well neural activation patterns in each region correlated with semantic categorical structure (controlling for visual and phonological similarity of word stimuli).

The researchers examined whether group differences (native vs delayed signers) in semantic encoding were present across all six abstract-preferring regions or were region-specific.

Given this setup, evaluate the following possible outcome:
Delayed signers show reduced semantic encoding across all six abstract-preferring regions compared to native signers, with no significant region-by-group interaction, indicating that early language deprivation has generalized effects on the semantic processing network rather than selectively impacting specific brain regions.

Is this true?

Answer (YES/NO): NO